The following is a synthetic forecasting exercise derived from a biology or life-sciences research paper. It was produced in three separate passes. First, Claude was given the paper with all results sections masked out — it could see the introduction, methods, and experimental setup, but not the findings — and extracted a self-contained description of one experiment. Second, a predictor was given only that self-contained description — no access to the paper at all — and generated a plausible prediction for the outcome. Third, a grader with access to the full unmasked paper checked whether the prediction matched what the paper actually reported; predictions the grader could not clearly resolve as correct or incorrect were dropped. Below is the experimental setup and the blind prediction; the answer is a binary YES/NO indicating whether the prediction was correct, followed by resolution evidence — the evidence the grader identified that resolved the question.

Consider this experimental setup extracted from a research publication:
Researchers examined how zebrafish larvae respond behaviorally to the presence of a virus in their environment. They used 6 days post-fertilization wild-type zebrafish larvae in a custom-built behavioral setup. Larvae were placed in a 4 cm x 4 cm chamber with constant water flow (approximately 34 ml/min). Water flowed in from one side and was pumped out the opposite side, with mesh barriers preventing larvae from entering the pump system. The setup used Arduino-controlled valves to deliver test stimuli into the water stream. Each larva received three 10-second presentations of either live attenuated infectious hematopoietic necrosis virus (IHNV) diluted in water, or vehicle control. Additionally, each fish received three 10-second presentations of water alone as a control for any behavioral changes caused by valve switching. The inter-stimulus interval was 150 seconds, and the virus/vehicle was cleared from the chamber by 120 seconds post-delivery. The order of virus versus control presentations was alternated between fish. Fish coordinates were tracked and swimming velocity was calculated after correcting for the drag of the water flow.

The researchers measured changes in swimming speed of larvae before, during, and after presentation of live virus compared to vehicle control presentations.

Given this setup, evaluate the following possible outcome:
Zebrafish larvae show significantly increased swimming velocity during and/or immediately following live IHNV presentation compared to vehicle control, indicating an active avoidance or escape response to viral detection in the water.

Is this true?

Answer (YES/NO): NO